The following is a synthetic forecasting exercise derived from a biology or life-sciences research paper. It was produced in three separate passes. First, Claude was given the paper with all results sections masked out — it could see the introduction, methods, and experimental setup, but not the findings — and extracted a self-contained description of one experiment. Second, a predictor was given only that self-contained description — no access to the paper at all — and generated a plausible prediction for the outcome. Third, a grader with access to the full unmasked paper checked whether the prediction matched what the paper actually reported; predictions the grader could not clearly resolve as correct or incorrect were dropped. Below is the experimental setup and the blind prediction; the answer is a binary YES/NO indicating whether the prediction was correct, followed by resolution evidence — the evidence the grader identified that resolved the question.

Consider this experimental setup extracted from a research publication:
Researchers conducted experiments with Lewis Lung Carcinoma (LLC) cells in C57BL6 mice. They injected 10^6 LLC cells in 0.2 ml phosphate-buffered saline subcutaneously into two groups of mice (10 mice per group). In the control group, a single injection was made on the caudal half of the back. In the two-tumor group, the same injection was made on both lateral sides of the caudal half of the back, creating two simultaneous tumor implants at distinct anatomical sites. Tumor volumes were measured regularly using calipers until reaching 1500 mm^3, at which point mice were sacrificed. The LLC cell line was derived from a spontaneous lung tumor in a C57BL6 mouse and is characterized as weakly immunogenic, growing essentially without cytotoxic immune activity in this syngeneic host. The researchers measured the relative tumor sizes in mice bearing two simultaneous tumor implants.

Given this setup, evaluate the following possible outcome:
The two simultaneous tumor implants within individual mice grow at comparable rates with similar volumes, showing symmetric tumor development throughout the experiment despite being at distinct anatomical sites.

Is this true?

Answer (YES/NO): NO